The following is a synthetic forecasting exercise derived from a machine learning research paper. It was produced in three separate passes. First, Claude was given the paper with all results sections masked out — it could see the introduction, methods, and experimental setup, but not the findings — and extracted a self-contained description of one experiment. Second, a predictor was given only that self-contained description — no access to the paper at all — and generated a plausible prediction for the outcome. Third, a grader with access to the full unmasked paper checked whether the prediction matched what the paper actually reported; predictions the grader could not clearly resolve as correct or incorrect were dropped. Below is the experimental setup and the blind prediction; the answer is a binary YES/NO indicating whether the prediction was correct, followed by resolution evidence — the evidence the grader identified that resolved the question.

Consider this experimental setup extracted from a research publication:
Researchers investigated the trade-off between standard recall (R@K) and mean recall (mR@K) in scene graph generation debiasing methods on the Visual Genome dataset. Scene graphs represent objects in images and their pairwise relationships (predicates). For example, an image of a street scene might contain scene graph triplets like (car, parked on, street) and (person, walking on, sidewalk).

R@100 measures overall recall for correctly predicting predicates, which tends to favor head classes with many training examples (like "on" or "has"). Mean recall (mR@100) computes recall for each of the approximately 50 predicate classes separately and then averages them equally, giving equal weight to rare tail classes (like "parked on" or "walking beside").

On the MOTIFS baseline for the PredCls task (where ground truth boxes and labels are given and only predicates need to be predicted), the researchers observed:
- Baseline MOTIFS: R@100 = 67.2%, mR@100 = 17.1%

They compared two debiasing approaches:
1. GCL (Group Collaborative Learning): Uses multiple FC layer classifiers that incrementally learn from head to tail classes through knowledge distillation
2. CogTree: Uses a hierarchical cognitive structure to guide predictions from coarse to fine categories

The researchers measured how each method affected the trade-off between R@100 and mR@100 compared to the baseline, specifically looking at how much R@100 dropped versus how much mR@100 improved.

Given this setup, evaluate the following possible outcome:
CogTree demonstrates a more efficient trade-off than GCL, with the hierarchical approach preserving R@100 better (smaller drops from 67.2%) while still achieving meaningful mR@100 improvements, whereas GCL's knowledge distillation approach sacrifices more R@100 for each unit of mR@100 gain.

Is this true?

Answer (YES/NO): NO